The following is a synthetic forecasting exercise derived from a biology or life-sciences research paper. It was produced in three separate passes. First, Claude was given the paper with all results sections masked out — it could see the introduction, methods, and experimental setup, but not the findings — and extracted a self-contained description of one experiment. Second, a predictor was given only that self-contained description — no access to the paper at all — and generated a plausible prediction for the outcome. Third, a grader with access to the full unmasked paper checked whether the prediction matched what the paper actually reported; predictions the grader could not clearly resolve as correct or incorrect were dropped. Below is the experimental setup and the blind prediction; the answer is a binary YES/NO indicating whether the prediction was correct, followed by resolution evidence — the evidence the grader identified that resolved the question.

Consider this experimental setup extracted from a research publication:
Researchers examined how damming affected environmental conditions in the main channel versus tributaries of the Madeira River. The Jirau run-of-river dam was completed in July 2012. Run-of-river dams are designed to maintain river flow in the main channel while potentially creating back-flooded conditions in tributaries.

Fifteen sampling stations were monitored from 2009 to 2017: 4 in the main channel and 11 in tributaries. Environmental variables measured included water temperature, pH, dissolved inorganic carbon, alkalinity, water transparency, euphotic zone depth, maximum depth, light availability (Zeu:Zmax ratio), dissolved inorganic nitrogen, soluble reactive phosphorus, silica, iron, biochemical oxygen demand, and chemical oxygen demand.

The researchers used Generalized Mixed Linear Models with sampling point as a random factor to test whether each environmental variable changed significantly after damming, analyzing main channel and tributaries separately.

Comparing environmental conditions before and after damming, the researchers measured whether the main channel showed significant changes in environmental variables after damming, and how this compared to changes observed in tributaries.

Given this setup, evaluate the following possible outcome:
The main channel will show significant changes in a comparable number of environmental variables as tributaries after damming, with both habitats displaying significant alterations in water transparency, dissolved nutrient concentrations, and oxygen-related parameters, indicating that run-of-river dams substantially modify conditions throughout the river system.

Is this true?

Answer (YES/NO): NO